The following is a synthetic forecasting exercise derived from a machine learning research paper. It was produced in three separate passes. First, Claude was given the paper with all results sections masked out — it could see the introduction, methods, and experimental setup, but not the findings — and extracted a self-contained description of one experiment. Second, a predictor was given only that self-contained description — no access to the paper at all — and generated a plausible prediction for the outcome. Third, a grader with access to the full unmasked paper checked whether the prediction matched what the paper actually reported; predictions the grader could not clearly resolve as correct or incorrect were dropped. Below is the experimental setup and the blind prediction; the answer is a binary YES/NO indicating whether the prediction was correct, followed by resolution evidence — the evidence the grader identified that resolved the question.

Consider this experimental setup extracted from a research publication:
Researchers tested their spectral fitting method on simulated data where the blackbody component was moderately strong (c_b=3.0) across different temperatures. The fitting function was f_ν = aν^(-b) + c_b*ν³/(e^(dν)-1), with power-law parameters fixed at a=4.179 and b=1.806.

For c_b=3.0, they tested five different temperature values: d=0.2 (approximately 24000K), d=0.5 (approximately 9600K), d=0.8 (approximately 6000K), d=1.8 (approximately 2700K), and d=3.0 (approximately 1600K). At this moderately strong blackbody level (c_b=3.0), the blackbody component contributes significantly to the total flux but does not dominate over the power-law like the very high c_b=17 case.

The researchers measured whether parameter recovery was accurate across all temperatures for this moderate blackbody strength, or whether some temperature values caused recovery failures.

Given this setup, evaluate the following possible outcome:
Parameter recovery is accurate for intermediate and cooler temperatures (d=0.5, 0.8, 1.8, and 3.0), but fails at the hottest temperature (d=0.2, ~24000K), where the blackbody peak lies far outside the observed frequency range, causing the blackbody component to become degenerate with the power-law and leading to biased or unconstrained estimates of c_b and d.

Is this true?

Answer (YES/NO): NO